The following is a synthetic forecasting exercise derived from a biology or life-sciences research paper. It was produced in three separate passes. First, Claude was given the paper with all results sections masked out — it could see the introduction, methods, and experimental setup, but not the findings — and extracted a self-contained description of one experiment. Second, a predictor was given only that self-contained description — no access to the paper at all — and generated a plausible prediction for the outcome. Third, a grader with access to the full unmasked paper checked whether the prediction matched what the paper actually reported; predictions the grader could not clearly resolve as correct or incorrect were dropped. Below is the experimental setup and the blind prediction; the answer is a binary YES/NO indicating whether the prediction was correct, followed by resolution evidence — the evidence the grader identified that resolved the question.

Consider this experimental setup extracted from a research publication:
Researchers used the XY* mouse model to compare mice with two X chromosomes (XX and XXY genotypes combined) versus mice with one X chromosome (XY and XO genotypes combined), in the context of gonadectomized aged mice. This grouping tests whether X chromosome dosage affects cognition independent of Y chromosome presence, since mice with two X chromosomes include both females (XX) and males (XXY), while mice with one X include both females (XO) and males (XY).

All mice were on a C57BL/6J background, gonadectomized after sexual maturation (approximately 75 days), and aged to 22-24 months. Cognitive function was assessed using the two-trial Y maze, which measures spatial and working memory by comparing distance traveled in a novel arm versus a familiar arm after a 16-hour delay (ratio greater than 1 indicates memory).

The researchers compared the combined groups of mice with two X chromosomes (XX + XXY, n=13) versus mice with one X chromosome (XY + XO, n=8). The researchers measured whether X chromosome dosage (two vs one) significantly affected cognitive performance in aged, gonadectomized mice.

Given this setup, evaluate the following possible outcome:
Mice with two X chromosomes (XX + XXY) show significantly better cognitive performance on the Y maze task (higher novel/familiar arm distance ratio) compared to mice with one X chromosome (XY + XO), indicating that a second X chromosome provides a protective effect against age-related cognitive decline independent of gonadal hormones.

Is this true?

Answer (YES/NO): YES